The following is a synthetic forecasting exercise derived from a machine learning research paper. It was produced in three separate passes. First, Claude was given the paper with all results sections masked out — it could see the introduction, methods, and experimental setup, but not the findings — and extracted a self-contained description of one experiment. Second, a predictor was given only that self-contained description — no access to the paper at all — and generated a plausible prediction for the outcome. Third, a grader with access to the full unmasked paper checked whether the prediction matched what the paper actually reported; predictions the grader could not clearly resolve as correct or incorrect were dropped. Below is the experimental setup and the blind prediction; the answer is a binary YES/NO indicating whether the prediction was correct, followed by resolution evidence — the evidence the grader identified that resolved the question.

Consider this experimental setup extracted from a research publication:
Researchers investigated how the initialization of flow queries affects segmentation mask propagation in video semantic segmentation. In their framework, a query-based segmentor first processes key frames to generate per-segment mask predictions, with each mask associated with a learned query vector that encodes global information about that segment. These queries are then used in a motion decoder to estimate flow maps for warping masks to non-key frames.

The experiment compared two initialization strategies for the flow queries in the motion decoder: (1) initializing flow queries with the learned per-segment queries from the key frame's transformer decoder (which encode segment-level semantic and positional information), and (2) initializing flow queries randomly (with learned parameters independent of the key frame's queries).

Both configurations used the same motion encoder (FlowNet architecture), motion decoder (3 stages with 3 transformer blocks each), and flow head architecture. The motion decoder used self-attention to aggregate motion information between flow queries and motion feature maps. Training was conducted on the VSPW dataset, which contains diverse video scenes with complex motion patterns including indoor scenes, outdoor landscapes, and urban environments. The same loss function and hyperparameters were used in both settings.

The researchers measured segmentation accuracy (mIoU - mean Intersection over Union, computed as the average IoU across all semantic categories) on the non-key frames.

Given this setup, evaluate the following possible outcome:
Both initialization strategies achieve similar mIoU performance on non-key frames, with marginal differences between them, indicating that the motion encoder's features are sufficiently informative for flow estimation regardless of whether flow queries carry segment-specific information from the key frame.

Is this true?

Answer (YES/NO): NO